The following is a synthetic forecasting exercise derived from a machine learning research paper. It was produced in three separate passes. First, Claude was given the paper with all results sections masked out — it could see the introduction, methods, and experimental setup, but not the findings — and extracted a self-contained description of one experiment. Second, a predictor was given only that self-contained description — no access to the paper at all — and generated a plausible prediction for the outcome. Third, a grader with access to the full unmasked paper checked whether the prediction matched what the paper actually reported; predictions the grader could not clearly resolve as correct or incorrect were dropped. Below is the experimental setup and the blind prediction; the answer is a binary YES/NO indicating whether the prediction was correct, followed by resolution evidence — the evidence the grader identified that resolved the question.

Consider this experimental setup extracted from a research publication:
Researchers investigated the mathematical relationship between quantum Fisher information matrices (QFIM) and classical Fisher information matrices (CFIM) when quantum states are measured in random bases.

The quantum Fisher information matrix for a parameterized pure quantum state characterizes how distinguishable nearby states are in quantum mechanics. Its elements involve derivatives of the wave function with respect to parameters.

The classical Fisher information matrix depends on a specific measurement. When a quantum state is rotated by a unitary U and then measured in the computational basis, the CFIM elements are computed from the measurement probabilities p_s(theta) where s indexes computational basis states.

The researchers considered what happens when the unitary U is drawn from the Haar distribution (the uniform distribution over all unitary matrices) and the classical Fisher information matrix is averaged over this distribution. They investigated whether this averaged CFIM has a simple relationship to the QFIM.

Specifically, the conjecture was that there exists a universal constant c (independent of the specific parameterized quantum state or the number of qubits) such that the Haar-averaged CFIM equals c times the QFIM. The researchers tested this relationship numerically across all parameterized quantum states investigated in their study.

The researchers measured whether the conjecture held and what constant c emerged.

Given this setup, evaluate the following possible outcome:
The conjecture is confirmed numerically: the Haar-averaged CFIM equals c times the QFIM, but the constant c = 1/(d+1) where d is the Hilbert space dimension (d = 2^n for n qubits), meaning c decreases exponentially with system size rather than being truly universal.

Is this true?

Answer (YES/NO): NO